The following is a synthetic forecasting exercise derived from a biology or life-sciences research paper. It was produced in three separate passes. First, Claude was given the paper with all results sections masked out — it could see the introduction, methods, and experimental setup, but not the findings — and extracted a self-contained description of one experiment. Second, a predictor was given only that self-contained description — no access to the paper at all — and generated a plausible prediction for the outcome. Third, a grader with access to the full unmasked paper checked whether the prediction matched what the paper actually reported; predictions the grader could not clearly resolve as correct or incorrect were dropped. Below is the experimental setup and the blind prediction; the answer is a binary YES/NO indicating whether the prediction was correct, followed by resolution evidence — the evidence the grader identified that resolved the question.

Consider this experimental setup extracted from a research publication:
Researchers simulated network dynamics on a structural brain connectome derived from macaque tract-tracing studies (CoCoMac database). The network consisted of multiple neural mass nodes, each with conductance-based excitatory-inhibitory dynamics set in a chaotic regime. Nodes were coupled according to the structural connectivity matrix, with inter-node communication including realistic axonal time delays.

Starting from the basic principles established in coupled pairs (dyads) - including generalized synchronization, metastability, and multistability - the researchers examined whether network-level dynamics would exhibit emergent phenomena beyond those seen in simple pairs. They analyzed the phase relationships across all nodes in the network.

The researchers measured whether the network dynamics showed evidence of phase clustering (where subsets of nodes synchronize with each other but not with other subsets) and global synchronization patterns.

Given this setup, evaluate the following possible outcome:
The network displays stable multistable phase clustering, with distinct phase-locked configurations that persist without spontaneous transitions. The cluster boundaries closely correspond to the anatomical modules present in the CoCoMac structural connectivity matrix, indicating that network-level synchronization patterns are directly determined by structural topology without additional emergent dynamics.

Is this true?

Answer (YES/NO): NO